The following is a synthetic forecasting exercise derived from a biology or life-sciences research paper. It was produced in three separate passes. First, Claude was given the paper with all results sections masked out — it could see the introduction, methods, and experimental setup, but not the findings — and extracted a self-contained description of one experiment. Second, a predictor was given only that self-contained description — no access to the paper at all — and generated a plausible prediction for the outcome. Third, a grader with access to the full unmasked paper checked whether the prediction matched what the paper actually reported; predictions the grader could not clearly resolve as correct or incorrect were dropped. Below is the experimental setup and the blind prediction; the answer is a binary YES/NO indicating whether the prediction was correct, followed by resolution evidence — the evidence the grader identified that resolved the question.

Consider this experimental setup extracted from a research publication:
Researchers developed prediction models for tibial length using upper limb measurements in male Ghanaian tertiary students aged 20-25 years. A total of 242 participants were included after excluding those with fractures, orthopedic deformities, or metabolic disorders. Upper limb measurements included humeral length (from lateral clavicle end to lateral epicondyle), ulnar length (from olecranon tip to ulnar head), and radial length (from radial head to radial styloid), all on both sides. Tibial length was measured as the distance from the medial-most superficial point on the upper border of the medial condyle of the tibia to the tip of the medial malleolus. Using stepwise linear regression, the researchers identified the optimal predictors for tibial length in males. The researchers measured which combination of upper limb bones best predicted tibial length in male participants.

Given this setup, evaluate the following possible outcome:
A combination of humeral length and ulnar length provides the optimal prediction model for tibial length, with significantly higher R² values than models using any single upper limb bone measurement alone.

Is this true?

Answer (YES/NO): YES